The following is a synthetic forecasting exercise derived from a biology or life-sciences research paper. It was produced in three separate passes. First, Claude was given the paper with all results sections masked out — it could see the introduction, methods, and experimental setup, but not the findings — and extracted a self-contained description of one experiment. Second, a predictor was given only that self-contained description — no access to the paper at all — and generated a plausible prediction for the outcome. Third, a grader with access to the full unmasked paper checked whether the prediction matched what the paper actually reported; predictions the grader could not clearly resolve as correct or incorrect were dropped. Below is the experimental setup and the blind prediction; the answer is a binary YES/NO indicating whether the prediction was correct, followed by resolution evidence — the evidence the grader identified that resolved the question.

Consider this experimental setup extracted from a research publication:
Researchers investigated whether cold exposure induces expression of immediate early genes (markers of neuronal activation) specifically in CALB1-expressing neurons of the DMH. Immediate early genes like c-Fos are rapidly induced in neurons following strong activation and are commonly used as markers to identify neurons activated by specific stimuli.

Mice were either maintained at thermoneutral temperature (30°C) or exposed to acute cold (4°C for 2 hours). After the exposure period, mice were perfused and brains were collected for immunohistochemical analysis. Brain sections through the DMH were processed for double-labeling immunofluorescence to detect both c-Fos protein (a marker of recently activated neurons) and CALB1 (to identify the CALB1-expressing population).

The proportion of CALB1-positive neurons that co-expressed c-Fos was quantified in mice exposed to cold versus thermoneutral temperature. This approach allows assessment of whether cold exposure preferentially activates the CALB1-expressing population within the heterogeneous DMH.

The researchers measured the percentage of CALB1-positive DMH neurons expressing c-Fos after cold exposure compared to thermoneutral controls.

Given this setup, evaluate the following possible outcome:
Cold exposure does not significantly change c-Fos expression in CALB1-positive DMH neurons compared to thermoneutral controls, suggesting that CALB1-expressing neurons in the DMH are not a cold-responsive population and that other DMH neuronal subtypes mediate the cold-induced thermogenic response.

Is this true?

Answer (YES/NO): NO